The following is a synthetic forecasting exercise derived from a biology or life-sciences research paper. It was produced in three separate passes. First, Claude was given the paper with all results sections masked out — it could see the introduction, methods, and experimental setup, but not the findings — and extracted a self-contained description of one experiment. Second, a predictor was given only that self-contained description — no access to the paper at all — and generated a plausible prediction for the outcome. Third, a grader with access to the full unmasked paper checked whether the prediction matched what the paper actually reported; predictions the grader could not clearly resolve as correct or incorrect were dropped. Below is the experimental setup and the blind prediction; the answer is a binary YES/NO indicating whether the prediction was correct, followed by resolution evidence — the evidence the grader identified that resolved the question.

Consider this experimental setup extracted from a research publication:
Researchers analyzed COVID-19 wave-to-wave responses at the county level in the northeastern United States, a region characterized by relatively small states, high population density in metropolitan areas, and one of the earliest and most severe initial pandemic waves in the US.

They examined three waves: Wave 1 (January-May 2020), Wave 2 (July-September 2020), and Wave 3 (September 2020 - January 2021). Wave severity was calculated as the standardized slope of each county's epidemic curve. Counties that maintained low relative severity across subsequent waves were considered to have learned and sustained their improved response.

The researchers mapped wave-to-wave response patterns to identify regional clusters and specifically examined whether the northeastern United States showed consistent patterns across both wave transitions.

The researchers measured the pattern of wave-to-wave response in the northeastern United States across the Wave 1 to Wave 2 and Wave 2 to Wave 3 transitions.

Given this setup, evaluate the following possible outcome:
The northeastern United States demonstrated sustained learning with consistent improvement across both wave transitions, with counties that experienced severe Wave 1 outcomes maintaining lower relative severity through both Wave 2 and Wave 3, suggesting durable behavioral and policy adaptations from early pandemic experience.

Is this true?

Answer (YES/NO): NO